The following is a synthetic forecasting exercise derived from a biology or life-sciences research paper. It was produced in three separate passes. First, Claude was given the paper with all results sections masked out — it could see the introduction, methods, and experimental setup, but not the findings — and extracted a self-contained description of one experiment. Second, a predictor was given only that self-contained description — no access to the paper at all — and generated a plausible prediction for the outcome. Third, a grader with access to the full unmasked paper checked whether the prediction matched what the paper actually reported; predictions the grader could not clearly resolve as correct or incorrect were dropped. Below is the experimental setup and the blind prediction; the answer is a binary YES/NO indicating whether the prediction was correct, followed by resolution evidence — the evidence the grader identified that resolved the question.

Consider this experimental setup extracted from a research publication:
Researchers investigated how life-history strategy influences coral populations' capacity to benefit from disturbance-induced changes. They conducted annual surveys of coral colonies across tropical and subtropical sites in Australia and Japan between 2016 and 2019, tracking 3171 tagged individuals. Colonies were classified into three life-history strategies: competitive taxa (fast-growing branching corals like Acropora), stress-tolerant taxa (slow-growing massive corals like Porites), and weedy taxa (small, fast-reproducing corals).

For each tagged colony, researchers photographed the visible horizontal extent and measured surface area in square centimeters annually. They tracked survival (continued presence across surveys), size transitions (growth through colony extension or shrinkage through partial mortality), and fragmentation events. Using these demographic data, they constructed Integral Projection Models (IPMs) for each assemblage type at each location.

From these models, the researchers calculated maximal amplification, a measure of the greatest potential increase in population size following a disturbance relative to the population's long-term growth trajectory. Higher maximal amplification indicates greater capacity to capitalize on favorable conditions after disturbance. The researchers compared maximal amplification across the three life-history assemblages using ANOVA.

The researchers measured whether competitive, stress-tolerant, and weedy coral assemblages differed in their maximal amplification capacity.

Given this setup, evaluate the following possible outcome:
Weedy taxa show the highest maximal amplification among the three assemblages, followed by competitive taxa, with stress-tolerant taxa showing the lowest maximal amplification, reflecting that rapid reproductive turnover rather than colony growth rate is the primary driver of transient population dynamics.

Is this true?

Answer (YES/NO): NO